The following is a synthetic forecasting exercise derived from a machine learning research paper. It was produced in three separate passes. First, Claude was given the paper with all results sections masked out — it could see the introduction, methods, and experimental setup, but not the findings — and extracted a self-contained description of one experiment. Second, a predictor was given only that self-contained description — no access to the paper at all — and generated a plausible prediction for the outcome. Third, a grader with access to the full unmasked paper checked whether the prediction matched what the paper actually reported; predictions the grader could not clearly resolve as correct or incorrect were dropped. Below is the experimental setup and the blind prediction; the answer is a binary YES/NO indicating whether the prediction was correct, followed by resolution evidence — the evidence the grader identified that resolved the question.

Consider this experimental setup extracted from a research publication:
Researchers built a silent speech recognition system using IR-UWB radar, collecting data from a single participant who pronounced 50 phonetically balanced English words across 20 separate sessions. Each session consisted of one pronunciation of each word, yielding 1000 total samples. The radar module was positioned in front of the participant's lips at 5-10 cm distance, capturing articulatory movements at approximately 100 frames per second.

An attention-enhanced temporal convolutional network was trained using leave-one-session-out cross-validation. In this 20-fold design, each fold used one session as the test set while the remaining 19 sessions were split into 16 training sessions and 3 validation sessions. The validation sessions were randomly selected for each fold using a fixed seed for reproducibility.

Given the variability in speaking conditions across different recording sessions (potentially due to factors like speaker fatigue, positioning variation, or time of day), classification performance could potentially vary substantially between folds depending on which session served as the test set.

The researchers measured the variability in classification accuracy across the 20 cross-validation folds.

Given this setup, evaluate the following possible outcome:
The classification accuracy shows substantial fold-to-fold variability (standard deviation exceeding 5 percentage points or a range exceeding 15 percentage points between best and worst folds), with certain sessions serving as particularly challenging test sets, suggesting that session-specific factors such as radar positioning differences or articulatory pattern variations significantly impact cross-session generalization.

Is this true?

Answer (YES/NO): NO